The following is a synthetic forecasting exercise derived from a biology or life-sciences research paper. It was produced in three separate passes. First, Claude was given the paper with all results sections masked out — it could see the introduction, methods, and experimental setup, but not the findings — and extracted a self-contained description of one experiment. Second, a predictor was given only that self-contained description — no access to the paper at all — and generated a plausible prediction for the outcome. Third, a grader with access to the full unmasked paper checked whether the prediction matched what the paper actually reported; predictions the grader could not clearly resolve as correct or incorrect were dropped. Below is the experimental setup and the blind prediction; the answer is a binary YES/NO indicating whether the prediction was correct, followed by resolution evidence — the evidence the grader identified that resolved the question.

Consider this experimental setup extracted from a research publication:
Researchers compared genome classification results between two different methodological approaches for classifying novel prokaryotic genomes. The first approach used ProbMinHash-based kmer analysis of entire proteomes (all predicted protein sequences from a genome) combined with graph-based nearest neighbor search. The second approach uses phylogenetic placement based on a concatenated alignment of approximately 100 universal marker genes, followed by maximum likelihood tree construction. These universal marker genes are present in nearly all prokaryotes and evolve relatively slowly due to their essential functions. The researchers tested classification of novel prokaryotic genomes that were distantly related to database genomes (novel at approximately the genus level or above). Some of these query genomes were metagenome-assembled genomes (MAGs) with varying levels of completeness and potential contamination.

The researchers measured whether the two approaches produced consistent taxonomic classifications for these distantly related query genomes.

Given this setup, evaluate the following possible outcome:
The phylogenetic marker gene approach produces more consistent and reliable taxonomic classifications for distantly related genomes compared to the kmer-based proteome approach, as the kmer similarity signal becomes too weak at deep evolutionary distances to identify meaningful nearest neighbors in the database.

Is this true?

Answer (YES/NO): NO